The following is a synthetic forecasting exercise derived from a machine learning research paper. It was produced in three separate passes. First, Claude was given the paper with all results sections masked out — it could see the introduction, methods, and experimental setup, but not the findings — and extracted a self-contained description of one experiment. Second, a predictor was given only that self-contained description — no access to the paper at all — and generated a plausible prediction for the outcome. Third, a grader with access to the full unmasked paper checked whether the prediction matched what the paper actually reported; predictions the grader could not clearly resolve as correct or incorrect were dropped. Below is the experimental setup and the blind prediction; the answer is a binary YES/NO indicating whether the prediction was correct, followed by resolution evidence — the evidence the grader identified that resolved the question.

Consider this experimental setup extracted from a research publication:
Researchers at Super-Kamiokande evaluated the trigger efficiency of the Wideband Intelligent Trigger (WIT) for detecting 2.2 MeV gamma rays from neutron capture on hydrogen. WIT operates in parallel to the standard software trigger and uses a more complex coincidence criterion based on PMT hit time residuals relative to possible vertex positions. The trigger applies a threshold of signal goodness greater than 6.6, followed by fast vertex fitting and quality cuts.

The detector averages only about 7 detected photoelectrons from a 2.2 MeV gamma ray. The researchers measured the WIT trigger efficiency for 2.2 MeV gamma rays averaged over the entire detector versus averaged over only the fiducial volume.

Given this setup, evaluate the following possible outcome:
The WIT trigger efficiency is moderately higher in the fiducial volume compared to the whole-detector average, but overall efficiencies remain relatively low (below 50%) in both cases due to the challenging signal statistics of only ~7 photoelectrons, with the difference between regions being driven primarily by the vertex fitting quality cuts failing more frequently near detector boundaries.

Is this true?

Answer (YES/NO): YES